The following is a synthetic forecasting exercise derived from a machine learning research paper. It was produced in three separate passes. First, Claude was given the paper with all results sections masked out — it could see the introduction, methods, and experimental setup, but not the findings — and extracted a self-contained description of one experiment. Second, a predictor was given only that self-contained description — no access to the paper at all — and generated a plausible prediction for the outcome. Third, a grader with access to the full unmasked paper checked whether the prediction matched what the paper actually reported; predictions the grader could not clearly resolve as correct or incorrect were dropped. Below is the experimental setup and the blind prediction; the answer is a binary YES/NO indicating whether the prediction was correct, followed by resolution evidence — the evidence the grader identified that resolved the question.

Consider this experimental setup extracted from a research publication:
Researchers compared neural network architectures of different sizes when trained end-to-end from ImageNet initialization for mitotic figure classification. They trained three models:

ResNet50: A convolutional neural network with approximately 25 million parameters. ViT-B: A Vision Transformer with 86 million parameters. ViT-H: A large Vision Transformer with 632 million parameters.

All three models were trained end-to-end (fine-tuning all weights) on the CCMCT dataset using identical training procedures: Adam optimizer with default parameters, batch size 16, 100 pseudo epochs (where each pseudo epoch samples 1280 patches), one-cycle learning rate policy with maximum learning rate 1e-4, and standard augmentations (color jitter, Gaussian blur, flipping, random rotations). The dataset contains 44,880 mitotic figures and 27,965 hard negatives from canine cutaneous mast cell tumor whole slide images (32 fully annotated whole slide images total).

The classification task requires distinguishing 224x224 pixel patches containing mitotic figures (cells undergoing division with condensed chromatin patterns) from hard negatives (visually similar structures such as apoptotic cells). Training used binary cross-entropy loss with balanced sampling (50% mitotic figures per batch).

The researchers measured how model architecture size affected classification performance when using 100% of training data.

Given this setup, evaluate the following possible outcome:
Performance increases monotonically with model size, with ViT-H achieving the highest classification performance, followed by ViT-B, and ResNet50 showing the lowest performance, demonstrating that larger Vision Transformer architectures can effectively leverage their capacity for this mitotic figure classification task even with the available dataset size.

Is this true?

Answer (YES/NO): NO